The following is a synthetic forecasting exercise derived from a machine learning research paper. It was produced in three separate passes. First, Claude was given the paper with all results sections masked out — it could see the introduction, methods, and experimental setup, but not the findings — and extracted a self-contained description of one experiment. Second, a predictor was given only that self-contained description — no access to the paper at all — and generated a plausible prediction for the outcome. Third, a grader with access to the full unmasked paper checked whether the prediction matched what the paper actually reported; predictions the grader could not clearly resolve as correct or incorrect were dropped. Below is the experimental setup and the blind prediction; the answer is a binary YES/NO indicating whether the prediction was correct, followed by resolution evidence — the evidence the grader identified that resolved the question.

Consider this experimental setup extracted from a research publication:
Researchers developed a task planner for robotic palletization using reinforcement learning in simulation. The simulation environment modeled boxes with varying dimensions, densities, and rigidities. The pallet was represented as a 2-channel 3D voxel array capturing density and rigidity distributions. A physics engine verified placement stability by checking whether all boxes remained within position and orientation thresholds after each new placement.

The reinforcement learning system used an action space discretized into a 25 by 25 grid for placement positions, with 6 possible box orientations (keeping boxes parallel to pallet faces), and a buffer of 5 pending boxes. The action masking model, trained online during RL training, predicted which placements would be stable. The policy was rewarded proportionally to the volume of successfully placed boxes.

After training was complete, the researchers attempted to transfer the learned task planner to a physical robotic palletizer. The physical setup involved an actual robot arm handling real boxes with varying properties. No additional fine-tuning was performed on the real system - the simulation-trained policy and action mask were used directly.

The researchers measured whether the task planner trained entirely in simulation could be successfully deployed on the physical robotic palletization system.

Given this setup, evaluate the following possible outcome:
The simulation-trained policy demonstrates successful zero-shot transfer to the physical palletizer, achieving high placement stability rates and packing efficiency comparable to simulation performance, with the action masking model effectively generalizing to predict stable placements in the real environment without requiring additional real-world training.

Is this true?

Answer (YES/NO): NO